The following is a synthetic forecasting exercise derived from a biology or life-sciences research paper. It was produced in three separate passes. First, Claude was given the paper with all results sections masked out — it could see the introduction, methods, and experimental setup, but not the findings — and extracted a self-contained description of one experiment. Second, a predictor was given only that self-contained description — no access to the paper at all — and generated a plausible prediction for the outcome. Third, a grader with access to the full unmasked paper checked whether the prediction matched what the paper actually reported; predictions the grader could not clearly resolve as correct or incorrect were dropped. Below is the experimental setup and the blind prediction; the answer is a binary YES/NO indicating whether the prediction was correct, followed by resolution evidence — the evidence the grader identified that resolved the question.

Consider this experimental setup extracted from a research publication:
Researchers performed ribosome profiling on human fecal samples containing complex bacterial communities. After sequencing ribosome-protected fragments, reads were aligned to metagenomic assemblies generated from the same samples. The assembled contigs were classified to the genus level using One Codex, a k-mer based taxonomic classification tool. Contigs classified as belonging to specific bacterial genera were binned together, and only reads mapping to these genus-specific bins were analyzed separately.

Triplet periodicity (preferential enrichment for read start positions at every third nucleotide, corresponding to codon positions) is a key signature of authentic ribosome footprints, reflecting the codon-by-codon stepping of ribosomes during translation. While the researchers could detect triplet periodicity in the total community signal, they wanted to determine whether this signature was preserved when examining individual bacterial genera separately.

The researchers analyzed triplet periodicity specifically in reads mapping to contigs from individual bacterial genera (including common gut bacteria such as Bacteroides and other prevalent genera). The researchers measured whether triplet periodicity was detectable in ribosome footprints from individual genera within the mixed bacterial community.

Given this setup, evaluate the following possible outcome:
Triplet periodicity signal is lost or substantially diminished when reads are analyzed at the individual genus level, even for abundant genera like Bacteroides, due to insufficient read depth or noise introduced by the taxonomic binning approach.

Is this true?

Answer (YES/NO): NO